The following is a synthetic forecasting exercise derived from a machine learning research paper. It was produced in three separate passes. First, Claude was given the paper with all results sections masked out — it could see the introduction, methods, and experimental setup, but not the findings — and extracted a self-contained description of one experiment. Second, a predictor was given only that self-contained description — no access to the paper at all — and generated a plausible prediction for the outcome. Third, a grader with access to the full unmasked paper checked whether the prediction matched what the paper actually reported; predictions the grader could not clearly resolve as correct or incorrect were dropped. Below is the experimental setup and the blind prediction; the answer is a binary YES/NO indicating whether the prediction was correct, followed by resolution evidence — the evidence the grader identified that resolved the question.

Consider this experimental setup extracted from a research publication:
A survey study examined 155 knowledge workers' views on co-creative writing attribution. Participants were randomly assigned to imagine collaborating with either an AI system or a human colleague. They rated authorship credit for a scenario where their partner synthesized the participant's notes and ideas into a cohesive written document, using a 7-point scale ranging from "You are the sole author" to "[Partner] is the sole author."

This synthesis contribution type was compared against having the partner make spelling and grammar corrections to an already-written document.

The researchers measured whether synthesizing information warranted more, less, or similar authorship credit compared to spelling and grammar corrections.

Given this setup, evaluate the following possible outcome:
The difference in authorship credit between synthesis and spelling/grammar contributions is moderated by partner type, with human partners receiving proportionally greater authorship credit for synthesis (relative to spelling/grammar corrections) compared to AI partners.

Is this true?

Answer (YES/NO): NO